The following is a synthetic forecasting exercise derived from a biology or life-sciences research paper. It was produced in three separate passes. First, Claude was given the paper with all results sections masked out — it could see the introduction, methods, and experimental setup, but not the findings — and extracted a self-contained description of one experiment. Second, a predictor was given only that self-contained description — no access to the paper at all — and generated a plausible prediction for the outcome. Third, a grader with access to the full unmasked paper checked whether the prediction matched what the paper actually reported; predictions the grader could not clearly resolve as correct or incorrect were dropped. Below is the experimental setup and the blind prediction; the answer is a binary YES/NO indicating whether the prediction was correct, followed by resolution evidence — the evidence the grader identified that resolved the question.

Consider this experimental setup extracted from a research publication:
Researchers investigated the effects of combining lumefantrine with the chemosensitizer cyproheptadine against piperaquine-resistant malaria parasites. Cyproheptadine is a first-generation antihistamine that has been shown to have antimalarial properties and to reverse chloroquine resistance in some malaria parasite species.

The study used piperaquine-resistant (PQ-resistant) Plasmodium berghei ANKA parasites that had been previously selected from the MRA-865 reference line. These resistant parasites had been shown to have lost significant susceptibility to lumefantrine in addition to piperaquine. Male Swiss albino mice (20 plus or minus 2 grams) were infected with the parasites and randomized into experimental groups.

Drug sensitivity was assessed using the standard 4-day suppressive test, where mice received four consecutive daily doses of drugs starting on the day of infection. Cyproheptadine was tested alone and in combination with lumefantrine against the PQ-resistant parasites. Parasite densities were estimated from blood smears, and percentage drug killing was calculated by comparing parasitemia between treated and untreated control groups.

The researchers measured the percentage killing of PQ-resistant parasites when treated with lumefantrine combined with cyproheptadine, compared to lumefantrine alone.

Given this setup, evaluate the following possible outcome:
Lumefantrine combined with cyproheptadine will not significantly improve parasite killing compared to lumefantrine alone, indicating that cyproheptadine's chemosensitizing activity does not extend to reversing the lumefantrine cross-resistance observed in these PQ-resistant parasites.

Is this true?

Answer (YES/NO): NO